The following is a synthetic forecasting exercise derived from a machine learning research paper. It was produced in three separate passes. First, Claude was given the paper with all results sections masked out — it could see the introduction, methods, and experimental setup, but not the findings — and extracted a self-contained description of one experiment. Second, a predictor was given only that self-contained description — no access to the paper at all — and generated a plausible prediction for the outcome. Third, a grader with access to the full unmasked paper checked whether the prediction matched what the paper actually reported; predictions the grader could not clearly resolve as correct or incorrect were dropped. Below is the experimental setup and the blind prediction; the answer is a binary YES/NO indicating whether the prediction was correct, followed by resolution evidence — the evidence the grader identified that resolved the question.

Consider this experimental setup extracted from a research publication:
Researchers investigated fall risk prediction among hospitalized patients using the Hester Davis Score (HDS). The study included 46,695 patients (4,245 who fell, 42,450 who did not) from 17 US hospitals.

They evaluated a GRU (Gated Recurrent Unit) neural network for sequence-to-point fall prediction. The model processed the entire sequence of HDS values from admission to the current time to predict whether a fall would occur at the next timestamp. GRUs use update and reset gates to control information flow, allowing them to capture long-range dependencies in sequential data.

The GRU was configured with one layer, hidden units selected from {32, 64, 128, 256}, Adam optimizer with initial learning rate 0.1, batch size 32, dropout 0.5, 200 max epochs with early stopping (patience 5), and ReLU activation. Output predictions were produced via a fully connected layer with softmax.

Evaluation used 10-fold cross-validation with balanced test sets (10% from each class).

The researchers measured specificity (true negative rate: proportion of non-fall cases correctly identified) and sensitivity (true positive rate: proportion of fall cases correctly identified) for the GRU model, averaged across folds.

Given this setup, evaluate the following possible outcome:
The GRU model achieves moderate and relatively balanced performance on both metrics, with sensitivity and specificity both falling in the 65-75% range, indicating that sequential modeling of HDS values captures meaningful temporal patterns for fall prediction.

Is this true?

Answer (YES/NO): NO